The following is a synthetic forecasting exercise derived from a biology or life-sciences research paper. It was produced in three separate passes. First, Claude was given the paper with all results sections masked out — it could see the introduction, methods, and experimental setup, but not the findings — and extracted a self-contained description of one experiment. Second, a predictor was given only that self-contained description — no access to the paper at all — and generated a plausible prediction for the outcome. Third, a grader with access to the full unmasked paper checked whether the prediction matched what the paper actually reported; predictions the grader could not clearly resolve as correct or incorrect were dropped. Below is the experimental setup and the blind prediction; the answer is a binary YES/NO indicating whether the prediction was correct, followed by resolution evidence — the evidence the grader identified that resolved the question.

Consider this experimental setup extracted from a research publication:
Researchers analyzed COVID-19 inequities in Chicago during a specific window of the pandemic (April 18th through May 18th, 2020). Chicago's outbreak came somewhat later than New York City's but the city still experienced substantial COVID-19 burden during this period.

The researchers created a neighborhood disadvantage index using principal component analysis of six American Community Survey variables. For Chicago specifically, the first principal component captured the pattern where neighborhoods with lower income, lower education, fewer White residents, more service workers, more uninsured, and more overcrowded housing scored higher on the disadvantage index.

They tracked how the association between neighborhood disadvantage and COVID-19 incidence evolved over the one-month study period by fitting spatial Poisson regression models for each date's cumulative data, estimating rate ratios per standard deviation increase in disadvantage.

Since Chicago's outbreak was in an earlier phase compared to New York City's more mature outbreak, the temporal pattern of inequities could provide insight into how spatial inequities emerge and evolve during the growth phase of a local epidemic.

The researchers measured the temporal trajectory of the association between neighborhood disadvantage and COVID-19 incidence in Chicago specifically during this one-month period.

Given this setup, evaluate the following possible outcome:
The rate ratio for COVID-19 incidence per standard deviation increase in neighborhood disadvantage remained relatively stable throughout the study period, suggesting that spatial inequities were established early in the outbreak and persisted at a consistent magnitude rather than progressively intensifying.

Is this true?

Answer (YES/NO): NO